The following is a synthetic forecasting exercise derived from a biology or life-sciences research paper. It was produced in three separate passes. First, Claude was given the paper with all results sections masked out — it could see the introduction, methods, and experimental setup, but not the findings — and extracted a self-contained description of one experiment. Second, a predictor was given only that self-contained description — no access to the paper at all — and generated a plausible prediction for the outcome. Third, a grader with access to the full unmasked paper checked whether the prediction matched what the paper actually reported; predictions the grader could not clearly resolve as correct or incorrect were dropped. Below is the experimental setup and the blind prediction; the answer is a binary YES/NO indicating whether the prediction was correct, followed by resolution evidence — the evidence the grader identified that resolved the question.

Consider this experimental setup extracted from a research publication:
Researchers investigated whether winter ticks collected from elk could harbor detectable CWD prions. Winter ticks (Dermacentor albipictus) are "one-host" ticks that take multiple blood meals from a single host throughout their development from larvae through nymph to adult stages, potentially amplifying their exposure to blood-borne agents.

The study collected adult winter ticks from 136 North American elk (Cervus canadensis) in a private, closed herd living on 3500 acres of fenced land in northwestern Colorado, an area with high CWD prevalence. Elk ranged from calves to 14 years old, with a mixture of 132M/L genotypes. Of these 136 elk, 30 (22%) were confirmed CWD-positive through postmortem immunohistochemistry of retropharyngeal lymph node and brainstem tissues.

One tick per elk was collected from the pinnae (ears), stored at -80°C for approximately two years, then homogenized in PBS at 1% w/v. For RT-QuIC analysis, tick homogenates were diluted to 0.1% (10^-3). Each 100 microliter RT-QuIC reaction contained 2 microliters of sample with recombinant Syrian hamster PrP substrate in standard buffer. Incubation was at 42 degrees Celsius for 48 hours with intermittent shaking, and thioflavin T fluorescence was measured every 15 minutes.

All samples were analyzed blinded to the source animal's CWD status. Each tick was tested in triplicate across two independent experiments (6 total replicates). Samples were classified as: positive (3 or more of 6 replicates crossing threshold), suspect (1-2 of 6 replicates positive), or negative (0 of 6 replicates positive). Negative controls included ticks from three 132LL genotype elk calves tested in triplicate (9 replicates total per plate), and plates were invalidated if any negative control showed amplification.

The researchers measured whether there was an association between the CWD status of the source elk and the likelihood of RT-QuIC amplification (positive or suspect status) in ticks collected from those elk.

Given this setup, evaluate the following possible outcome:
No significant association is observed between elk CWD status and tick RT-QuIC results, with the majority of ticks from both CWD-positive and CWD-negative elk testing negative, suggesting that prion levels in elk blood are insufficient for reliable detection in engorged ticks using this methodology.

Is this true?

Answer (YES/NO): NO